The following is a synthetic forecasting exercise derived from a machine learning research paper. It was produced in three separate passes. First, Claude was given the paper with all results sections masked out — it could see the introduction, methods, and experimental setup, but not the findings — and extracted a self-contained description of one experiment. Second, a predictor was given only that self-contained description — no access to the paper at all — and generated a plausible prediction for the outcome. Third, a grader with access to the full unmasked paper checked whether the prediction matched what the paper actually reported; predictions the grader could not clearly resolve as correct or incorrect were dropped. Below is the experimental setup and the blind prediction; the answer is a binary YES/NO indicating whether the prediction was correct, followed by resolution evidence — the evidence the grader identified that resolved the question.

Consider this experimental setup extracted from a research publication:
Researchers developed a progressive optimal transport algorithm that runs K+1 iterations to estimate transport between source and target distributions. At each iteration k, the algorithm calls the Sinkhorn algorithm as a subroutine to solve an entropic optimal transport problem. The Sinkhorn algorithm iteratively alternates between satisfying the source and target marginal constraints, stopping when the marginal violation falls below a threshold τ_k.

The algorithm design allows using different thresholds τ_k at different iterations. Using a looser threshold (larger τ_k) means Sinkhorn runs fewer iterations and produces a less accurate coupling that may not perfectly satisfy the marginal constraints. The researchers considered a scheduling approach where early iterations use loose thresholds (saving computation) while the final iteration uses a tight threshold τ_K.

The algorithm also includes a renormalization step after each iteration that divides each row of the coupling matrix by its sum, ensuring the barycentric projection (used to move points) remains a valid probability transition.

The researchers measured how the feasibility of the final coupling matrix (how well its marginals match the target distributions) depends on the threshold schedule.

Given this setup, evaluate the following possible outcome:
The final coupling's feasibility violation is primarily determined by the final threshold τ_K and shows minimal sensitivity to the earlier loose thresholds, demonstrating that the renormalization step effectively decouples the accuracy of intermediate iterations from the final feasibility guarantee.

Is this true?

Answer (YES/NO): YES